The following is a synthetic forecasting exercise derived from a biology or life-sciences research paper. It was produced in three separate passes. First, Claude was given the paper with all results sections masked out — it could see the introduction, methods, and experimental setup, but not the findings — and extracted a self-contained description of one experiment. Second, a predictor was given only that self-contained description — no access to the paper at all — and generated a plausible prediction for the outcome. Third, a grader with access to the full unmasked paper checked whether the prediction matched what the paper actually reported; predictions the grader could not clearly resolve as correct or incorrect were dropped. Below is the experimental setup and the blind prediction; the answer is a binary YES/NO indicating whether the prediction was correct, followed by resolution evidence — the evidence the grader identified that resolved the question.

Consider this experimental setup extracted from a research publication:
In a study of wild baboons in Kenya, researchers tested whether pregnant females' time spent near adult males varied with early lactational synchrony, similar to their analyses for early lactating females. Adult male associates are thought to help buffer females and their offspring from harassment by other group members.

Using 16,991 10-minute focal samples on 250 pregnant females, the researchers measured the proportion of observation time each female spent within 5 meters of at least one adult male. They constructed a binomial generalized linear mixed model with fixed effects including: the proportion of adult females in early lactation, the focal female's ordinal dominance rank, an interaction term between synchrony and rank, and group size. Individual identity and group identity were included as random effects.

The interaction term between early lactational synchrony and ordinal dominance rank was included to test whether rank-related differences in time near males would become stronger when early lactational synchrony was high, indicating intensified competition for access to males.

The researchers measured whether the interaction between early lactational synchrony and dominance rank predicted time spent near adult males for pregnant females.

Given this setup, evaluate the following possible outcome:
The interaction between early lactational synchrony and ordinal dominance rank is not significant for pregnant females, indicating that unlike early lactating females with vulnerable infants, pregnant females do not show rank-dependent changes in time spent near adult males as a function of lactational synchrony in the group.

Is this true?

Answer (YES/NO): NO